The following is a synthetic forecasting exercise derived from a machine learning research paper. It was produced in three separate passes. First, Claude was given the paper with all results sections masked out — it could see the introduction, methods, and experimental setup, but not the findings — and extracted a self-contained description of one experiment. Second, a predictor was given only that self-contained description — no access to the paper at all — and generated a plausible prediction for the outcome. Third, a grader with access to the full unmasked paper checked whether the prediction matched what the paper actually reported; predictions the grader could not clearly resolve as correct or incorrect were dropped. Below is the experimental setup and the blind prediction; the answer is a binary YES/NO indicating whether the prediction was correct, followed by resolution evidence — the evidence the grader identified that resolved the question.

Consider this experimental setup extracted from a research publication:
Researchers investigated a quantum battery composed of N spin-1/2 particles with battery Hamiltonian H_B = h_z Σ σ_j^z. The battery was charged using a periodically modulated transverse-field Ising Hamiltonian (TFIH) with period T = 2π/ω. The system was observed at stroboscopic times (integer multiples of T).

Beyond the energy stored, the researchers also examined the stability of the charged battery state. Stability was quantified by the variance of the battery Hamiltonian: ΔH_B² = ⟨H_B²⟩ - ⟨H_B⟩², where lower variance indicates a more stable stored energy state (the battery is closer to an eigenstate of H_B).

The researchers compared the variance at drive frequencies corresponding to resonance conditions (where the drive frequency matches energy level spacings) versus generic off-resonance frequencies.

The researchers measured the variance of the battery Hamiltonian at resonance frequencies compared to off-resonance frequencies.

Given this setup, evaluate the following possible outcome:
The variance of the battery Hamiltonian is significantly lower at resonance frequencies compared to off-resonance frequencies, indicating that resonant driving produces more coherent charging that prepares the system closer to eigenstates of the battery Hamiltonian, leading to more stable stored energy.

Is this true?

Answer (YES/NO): YES